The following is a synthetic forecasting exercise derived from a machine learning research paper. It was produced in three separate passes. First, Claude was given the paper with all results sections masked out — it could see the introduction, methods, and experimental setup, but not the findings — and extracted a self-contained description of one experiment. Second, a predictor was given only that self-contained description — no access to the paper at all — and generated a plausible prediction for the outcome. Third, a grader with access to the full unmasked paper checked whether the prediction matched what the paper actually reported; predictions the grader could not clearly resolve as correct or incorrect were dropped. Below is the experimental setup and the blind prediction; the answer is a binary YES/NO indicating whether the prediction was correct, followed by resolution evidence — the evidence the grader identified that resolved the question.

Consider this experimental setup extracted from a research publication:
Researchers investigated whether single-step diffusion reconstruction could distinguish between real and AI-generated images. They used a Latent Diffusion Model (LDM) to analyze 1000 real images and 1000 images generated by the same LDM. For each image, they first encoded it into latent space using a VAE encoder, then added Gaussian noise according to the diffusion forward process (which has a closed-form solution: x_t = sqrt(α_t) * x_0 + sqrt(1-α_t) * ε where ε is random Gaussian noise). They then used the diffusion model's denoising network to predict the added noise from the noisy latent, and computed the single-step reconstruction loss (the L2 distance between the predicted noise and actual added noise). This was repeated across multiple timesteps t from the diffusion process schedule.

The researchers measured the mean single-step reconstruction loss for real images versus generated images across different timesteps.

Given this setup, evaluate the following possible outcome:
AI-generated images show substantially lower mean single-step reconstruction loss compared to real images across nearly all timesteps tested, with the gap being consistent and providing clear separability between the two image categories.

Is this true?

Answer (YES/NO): YES